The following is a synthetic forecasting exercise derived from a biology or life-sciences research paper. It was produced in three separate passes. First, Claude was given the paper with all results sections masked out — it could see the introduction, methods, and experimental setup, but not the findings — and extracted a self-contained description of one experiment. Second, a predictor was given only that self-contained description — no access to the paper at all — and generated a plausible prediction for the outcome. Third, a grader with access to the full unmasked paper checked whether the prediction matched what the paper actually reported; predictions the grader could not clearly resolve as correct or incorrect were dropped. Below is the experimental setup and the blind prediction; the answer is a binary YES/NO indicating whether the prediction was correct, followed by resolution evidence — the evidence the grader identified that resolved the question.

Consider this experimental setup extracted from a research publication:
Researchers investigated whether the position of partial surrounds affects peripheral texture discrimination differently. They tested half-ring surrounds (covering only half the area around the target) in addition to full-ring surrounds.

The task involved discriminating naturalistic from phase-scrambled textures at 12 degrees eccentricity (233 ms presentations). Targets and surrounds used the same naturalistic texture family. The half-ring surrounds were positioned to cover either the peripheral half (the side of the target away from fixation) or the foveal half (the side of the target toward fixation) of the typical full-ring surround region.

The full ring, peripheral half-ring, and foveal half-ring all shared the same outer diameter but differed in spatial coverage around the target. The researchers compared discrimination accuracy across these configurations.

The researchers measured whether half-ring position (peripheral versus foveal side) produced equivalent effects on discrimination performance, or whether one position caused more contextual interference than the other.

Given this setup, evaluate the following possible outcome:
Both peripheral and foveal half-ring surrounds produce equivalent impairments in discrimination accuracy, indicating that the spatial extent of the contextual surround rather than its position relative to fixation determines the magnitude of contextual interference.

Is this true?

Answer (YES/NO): NO